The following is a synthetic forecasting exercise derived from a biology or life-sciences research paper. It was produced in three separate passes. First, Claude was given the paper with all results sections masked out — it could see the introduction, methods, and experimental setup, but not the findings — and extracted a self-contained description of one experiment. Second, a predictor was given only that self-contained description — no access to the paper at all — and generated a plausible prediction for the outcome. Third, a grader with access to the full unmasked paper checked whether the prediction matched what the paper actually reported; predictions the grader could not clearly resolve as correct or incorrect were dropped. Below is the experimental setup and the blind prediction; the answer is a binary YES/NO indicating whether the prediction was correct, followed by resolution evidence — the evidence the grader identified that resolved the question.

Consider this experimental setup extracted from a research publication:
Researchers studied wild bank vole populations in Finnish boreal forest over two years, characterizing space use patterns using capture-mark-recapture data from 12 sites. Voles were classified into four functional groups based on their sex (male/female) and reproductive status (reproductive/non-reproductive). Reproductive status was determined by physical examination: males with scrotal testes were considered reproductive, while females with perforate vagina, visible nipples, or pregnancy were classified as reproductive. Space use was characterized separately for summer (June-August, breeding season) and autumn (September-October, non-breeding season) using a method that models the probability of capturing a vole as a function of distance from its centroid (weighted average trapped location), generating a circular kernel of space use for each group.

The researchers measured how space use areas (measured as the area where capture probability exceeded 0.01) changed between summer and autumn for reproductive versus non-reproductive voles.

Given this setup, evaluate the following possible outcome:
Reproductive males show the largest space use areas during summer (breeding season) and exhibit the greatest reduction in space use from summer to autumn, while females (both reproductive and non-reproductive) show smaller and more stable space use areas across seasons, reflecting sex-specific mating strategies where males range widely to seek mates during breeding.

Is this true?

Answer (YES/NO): NO